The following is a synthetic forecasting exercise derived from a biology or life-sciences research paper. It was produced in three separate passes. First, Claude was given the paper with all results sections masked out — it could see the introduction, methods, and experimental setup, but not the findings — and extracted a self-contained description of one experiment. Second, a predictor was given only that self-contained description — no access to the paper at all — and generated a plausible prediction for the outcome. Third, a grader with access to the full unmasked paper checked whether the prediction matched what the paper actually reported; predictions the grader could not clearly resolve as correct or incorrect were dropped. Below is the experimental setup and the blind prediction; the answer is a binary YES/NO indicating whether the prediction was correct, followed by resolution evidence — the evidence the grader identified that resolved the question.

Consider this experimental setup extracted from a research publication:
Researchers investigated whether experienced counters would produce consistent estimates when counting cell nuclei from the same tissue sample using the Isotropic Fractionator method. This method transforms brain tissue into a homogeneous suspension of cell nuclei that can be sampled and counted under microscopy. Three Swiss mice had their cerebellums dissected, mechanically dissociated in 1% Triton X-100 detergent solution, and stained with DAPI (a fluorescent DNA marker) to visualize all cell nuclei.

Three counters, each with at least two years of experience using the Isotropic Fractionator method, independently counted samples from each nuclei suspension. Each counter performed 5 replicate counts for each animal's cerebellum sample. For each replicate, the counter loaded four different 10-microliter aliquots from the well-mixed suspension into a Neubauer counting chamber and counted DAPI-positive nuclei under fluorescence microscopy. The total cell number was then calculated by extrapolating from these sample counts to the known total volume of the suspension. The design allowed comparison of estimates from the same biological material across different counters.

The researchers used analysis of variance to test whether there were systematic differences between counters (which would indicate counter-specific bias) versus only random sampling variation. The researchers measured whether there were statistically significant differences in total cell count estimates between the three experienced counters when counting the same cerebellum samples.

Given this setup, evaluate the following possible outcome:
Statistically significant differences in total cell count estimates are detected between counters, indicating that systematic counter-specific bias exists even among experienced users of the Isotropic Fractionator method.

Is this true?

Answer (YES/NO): YES